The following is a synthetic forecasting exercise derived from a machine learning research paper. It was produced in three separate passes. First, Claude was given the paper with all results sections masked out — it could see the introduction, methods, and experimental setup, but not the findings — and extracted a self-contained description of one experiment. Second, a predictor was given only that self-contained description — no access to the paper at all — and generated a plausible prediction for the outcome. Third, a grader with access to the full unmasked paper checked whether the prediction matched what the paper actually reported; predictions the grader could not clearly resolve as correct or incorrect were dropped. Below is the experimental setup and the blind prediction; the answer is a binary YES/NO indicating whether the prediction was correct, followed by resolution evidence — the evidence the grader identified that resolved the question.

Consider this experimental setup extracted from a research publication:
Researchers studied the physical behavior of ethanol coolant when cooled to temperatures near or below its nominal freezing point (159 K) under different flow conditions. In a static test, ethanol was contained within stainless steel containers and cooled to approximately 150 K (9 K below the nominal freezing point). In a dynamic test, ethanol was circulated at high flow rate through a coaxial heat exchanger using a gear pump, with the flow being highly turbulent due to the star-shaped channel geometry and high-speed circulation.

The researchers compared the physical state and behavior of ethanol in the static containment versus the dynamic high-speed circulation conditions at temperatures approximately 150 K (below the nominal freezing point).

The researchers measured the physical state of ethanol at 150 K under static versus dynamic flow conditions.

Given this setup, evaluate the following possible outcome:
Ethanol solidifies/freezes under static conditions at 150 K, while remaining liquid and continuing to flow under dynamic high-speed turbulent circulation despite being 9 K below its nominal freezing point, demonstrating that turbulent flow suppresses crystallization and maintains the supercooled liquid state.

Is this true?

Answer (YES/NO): NO